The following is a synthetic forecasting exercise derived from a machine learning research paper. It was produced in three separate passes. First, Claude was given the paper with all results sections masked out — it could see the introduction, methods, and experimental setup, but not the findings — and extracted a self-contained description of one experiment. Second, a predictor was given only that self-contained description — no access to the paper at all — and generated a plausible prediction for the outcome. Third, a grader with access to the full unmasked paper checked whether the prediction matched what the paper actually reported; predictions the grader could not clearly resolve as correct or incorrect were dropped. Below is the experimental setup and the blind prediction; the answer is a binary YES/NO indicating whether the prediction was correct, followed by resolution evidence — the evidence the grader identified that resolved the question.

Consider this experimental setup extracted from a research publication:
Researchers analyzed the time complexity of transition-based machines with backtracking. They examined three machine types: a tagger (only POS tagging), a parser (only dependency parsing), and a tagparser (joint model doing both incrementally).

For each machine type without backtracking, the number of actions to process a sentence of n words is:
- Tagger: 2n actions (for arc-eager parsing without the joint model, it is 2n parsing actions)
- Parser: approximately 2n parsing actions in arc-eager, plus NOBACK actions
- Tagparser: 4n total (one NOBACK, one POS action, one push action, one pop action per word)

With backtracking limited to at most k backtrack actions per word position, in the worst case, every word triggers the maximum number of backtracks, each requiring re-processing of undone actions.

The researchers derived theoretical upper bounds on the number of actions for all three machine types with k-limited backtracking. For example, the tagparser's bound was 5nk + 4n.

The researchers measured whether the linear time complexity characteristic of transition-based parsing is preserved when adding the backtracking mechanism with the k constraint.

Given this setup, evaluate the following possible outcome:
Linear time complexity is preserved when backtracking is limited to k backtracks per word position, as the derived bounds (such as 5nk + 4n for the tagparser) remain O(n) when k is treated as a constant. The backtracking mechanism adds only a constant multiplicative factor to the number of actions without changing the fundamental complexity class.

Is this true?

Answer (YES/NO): YES